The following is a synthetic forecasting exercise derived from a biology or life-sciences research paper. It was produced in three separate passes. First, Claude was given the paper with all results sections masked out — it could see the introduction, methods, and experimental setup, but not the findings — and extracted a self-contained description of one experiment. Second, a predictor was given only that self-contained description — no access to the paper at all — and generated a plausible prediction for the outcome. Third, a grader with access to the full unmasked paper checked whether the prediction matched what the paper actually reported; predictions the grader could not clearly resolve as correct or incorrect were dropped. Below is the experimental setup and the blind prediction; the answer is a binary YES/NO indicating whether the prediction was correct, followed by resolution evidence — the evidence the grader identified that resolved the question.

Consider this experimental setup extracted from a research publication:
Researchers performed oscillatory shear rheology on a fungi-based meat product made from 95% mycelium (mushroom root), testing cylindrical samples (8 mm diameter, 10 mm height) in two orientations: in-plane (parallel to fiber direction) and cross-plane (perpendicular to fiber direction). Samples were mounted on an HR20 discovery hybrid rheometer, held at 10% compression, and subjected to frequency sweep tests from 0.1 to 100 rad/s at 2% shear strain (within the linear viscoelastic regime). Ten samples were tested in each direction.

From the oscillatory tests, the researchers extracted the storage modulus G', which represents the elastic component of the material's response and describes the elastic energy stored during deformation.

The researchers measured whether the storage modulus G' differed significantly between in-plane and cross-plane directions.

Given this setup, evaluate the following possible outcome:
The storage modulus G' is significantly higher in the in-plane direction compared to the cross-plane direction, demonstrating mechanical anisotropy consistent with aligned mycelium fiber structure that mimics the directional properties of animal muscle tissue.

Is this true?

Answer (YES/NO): NO